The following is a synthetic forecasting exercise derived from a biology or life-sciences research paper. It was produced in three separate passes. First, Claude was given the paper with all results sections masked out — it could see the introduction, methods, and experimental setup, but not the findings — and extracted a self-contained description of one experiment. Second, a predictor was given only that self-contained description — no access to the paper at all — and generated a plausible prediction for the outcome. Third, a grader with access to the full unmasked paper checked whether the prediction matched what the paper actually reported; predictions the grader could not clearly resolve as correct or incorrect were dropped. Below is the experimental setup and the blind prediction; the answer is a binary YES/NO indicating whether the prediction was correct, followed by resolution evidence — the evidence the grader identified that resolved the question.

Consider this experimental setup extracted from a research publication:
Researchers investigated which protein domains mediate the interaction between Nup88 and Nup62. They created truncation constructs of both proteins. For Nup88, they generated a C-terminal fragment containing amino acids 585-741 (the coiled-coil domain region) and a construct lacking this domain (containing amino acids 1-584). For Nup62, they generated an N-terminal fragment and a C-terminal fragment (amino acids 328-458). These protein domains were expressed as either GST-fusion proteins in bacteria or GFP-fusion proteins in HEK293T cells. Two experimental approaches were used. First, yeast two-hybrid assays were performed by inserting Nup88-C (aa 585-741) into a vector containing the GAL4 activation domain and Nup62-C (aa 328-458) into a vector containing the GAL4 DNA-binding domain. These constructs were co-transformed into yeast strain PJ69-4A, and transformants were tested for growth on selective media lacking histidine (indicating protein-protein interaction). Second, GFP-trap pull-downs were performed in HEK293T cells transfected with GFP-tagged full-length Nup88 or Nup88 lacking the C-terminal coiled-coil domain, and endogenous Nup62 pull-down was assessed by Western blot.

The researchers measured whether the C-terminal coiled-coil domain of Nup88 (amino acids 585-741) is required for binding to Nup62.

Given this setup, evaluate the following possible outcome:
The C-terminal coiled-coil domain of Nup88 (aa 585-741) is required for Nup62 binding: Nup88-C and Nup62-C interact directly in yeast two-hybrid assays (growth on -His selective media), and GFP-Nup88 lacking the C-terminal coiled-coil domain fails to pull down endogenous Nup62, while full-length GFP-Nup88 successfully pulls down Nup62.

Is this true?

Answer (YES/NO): YES